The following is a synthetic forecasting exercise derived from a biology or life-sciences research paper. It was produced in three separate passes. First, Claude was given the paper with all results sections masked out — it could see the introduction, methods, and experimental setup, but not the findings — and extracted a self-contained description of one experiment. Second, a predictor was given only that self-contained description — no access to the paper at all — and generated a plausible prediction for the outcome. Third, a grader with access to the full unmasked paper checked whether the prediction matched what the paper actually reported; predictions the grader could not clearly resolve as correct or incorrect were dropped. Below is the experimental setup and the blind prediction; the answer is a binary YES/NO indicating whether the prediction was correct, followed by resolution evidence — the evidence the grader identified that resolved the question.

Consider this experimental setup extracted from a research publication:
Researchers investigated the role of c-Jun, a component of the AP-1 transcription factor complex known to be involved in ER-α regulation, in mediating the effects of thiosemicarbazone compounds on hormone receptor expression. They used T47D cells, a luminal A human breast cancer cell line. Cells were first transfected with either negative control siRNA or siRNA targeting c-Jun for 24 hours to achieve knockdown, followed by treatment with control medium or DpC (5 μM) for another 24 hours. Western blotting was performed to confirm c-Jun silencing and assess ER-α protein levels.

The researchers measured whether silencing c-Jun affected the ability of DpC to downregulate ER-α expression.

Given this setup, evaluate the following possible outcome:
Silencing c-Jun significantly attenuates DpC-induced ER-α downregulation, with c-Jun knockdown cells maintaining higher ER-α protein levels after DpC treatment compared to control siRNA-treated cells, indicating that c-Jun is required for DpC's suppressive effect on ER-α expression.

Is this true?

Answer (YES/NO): NO